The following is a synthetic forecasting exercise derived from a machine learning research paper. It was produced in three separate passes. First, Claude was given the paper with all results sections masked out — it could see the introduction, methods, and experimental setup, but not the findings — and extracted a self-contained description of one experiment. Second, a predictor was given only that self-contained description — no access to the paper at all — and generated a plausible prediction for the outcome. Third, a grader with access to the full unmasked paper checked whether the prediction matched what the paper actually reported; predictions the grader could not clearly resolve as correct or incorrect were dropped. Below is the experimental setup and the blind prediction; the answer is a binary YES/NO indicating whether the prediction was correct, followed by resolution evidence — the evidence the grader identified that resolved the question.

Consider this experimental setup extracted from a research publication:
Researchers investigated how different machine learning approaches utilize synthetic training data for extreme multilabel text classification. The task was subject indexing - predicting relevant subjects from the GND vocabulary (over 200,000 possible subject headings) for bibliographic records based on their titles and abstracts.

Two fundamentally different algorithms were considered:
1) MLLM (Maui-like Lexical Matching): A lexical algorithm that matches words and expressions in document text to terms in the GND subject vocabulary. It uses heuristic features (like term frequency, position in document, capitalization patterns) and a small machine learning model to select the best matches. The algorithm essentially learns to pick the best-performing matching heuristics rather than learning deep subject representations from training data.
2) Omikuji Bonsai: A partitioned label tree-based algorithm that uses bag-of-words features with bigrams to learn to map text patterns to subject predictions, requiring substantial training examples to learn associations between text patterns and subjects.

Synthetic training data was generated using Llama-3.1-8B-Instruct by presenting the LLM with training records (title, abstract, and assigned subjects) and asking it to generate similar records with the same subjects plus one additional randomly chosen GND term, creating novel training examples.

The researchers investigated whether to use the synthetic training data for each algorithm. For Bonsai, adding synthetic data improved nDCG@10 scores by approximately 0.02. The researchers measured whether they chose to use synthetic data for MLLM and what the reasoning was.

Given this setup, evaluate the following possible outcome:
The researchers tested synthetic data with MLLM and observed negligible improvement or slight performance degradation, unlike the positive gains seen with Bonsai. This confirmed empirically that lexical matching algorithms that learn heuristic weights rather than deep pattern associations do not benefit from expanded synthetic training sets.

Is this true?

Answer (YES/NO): NO